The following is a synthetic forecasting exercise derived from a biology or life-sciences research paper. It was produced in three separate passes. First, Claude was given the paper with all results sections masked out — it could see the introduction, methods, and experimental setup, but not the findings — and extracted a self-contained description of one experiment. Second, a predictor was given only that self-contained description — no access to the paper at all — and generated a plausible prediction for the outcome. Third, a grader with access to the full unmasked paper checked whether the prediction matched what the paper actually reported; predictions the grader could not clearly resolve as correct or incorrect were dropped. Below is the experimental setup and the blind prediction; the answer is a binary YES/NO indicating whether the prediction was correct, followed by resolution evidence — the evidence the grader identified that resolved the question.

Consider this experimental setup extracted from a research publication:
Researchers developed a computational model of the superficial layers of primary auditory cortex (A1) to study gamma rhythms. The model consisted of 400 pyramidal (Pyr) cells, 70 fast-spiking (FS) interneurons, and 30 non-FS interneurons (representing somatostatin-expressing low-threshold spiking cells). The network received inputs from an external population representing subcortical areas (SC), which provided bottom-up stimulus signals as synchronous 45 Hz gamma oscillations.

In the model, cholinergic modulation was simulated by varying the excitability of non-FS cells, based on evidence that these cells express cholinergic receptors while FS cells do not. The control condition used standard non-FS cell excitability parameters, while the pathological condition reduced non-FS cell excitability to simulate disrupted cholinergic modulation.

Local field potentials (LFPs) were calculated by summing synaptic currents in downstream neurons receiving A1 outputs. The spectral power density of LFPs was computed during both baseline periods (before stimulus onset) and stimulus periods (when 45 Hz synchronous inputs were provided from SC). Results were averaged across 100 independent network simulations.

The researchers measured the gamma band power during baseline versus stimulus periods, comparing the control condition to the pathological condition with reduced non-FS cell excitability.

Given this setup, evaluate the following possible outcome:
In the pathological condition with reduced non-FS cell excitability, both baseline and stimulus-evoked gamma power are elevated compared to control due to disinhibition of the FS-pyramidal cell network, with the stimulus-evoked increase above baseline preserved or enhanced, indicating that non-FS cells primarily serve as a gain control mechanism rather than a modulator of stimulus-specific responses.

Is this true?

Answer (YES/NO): NO